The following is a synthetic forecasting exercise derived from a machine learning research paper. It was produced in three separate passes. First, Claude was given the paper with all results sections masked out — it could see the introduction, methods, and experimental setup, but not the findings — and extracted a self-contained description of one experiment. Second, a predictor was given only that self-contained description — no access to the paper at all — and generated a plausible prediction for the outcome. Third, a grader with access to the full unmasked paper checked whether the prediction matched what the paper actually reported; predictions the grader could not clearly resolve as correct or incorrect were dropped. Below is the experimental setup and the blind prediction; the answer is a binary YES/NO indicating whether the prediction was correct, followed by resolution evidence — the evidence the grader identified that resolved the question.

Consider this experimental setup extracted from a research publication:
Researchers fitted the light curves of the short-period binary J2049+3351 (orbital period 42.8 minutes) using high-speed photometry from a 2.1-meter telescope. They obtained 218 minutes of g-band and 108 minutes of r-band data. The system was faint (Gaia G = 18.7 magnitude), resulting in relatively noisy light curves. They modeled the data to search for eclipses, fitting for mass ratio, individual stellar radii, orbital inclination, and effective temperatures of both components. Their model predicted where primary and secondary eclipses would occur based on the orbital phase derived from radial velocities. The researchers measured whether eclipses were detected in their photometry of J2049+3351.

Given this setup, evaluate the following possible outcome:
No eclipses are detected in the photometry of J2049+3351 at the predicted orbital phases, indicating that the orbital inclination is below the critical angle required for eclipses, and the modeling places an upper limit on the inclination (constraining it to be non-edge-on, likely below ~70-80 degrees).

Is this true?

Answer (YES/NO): NO